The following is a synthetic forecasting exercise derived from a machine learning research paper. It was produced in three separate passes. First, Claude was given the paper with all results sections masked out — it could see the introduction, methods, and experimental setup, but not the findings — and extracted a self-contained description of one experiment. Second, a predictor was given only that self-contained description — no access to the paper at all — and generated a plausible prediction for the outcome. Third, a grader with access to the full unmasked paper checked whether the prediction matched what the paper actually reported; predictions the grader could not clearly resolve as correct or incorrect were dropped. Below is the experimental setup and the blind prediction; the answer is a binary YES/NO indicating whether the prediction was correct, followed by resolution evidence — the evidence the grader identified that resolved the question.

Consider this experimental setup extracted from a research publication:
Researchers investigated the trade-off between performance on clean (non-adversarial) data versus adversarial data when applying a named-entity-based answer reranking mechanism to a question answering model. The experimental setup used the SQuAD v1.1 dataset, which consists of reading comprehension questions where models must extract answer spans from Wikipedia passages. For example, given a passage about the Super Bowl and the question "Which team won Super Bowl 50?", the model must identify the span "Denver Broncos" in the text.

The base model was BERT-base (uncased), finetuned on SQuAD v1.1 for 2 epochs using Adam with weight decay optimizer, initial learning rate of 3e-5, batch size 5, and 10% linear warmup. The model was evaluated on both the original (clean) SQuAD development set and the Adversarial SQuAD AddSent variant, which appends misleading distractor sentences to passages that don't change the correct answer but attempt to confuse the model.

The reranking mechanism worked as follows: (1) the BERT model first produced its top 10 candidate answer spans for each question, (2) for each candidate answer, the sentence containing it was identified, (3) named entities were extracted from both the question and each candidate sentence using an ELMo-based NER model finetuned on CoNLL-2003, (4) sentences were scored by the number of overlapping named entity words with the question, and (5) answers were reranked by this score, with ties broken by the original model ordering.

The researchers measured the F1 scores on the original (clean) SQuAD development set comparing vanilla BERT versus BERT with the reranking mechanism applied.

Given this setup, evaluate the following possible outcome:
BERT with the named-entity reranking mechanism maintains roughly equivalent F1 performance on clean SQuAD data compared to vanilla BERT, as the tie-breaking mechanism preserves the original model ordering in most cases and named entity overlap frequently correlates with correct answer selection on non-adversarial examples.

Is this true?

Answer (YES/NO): NO